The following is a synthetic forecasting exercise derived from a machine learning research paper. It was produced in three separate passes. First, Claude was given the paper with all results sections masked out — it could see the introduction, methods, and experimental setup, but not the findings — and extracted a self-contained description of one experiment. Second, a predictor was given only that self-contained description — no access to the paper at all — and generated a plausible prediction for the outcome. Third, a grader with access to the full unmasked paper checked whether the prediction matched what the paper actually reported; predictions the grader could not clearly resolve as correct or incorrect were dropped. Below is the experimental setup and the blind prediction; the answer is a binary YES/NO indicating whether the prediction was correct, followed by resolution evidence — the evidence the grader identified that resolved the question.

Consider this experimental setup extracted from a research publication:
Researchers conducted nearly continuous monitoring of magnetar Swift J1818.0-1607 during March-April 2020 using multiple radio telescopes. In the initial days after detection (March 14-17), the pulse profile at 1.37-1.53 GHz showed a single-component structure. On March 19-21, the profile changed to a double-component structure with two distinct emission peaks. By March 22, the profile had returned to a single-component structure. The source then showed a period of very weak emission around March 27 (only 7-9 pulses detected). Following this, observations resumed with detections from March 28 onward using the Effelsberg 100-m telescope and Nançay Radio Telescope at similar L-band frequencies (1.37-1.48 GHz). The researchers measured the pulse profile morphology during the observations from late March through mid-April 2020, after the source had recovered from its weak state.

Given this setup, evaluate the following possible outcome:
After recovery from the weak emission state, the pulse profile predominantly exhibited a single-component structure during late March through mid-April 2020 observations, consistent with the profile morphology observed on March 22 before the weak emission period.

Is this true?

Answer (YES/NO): YES